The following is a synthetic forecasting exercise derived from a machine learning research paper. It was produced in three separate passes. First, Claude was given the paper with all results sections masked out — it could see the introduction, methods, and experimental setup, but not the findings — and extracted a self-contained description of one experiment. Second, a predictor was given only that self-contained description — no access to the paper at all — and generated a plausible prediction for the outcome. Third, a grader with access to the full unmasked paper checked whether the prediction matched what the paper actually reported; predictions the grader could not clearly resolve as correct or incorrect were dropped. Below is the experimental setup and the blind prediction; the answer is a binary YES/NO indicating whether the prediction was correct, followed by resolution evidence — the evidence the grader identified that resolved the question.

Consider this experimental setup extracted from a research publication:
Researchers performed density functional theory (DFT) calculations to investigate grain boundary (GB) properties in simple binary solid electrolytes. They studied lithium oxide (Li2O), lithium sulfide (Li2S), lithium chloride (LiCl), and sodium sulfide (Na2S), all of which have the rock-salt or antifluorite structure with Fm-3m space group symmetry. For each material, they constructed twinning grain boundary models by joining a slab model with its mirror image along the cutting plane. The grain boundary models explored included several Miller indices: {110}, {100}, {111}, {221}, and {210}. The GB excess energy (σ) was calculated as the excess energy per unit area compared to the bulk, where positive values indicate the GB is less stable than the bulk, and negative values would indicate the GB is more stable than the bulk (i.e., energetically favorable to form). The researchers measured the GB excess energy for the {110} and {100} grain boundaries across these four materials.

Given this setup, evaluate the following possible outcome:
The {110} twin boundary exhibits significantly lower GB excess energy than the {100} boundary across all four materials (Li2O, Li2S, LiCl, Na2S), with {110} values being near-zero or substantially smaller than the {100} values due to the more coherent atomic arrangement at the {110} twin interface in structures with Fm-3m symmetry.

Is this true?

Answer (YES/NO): NO